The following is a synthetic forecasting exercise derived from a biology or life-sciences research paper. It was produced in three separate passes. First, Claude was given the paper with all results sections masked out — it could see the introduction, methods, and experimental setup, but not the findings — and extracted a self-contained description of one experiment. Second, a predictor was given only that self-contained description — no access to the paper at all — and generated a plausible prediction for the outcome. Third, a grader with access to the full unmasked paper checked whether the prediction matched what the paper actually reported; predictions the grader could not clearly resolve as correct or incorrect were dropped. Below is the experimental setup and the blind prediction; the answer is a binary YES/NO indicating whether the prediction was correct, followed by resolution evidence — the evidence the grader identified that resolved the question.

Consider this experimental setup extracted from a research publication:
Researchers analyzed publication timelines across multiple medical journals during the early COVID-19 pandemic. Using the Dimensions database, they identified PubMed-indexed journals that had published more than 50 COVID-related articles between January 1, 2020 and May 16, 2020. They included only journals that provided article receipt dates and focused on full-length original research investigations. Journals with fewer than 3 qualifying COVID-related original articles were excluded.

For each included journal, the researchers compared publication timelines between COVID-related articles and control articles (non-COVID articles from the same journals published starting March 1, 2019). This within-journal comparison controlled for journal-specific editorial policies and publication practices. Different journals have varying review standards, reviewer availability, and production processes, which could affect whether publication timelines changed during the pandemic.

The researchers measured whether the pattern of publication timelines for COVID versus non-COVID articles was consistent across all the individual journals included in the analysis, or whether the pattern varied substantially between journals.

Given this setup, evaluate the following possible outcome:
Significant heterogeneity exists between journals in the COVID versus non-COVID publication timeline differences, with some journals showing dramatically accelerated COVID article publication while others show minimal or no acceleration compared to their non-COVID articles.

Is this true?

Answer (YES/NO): NO